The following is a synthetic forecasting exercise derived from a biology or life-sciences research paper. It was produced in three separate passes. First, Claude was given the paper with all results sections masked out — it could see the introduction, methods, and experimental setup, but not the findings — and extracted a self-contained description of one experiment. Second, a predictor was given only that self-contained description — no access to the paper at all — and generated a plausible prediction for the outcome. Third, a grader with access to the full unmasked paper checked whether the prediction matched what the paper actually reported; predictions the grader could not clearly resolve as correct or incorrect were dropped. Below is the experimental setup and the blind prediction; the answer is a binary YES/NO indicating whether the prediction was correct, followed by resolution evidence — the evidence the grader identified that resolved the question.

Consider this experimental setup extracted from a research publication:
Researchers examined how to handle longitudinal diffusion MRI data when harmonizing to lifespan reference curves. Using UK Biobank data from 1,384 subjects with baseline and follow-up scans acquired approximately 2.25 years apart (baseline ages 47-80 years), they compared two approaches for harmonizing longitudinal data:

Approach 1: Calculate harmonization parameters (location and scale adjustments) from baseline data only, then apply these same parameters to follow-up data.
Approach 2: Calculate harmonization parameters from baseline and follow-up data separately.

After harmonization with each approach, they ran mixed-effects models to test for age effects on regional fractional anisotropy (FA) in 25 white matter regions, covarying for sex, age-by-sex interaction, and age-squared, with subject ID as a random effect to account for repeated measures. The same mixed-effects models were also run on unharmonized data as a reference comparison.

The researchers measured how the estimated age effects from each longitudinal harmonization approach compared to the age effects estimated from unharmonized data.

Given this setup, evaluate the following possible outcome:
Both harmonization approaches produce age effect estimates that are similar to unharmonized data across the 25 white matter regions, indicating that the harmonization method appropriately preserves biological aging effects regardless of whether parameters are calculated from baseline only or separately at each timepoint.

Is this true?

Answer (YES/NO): YES